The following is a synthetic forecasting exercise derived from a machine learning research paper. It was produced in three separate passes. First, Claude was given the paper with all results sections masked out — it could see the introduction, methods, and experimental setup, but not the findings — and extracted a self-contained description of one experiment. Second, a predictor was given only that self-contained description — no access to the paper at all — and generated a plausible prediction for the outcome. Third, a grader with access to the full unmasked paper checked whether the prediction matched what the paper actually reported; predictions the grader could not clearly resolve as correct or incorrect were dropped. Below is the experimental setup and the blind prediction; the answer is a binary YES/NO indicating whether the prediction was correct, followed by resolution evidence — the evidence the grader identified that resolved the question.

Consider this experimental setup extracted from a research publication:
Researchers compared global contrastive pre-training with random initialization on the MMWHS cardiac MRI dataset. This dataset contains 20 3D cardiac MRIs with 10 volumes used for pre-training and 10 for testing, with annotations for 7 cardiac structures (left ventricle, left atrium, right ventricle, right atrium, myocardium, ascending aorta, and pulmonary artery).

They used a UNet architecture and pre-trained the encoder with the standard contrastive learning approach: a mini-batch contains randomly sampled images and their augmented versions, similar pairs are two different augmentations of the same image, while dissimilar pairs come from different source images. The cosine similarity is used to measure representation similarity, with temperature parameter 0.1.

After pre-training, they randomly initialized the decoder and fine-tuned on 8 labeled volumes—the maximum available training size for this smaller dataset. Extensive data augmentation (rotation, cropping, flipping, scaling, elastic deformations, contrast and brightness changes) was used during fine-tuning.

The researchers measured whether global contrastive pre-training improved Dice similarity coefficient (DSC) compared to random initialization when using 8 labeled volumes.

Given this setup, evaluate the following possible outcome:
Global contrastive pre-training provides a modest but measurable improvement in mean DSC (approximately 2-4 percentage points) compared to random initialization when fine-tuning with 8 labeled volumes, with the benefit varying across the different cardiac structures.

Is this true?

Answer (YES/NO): NO